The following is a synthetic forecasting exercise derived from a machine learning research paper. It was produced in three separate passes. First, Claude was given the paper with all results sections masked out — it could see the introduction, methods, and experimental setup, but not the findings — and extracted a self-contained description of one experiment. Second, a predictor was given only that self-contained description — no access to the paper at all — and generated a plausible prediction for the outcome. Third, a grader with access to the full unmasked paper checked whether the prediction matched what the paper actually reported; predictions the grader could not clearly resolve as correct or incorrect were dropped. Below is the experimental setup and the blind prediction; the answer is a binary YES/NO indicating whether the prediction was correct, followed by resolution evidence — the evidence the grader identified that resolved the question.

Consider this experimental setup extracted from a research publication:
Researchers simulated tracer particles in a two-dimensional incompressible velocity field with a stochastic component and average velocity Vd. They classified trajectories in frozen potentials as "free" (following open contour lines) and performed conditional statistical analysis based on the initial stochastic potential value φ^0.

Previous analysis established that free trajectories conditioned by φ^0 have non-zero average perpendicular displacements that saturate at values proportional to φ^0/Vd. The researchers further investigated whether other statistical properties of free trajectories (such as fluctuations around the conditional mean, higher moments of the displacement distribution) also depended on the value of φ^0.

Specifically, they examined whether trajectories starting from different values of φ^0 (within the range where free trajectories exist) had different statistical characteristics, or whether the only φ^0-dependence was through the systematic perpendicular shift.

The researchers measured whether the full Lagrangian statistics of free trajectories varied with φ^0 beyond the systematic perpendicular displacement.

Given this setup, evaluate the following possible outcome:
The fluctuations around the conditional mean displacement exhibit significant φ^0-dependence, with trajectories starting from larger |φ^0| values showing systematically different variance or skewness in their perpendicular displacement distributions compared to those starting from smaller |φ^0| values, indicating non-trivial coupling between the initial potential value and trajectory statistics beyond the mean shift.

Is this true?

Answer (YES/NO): NO